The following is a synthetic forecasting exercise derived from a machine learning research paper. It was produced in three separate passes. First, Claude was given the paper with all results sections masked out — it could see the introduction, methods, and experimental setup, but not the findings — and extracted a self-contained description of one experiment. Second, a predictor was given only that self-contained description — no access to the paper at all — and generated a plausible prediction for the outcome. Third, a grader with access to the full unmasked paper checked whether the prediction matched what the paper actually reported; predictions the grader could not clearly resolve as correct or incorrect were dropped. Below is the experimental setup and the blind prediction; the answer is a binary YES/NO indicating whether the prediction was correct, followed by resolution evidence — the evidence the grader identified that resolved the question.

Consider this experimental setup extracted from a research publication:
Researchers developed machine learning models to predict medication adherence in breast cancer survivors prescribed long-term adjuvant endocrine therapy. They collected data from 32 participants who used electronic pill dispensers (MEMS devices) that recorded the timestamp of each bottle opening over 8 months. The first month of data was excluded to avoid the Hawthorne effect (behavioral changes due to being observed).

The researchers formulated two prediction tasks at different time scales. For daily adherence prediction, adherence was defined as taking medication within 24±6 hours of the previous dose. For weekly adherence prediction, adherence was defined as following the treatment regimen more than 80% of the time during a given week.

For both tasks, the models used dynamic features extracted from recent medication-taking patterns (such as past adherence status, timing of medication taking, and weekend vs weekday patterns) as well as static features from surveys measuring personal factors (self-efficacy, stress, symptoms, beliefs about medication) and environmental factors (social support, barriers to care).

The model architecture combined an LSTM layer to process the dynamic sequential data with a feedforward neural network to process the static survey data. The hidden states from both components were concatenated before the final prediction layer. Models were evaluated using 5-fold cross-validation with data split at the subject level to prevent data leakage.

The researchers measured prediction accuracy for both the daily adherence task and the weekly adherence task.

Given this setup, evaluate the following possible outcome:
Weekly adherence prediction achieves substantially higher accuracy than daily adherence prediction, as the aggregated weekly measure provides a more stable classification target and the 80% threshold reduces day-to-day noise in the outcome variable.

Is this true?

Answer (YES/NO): NO